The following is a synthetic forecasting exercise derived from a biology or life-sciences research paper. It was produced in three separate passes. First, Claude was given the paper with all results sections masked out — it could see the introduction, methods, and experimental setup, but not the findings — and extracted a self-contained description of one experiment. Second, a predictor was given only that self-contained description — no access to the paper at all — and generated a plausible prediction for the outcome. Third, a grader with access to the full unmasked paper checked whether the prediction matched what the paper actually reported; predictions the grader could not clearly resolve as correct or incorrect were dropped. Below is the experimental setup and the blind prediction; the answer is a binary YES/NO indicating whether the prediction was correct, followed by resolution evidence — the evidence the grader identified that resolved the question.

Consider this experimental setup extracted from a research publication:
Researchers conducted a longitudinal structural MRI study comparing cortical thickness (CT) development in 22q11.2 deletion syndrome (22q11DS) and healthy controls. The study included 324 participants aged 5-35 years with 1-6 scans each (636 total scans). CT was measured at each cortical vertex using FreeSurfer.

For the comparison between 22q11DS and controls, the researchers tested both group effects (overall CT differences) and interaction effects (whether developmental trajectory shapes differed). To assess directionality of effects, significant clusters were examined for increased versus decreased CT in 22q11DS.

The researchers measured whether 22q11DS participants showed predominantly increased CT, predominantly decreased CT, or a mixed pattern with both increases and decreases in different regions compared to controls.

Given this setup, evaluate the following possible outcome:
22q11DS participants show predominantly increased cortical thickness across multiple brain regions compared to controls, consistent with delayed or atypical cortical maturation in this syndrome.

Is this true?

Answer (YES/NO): YES